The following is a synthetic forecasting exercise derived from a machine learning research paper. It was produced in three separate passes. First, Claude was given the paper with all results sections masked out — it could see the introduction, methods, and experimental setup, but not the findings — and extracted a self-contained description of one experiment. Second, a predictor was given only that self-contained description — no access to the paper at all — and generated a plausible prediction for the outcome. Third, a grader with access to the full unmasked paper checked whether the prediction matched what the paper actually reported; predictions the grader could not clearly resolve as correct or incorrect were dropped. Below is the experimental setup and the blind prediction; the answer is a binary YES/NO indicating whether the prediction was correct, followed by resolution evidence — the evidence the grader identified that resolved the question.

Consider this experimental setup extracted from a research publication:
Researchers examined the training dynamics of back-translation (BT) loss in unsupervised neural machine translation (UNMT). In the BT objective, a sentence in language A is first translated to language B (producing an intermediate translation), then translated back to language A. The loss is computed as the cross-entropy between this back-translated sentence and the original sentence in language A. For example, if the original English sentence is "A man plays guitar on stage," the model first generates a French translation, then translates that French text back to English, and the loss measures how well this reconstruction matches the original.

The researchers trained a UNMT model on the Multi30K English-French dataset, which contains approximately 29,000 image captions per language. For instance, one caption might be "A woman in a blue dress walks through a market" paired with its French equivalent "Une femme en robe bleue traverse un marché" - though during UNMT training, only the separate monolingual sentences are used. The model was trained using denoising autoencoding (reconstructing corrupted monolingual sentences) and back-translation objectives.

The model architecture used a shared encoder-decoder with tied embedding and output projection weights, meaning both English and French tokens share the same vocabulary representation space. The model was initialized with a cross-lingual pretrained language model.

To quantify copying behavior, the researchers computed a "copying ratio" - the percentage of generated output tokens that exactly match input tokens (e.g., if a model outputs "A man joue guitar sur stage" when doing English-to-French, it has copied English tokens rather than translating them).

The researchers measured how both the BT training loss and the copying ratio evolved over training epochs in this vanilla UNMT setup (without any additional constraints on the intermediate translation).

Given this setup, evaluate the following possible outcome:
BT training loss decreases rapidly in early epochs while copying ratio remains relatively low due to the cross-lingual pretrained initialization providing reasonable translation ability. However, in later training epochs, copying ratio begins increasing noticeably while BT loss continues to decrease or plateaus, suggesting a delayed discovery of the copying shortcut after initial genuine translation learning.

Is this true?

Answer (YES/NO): NO